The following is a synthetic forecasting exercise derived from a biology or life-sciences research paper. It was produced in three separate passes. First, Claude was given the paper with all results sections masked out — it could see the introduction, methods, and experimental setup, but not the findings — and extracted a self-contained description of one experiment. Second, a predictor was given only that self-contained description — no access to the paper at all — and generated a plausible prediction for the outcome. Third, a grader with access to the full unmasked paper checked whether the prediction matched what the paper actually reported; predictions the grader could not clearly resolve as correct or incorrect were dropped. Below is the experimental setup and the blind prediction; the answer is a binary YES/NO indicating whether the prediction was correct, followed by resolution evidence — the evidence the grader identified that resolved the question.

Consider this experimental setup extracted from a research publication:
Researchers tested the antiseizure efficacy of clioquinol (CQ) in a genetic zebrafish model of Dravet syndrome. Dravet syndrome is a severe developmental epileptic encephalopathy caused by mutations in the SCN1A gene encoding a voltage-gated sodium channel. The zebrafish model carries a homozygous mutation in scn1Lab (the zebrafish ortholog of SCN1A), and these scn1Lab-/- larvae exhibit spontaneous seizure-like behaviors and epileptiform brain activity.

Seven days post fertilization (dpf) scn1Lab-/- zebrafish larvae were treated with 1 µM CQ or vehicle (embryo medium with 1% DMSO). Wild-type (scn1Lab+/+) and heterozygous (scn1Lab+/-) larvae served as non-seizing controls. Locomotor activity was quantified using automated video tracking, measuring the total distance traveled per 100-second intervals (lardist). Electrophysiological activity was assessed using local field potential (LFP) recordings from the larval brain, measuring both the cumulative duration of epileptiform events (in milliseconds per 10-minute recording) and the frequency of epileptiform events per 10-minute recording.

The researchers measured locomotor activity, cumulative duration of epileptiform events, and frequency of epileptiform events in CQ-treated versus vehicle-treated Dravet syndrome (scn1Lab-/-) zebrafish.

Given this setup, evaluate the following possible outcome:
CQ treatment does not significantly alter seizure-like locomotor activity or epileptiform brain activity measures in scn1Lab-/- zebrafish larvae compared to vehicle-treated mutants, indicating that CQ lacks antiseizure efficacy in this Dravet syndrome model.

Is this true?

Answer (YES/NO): NO